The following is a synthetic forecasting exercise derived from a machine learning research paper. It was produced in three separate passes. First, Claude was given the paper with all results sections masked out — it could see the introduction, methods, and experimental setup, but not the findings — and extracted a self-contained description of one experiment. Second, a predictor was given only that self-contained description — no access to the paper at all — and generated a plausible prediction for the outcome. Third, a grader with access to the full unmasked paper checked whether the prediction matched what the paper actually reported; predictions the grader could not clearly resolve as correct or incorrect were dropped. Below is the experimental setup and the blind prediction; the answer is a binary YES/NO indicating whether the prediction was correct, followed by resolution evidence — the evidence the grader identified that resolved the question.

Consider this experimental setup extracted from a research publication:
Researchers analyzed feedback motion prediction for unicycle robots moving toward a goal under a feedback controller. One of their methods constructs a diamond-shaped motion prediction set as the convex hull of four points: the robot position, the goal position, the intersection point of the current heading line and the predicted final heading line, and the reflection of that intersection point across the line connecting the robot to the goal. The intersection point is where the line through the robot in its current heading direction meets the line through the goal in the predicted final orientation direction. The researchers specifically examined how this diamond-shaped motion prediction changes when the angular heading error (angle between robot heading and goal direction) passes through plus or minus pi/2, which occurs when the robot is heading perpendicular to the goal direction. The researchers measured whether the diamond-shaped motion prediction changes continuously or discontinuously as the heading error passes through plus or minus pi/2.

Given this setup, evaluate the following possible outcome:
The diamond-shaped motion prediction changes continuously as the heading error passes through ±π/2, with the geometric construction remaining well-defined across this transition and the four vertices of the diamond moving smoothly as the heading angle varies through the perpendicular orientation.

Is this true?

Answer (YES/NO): YES